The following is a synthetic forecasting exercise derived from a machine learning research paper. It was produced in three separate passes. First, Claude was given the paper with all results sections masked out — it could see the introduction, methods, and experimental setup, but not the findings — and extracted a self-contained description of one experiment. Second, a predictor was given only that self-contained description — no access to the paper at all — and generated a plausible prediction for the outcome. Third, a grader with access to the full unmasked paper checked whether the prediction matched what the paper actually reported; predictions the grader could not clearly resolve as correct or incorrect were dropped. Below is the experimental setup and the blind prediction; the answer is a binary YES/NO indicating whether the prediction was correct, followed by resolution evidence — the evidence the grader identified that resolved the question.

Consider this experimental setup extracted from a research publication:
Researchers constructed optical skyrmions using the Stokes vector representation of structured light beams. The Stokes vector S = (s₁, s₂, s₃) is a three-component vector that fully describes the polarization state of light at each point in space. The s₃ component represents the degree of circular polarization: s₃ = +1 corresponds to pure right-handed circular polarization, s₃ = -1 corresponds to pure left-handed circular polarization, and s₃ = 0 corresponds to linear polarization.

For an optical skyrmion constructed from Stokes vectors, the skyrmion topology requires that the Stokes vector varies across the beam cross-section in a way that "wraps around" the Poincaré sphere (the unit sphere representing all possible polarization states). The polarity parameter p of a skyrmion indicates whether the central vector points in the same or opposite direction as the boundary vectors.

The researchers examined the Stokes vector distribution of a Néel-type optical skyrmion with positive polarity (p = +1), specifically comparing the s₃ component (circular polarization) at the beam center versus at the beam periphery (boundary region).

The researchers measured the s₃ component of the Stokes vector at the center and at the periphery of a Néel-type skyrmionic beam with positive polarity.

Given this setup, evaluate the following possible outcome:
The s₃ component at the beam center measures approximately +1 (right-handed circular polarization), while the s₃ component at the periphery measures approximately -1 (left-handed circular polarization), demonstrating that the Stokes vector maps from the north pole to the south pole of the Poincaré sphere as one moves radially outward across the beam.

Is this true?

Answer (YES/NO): NO